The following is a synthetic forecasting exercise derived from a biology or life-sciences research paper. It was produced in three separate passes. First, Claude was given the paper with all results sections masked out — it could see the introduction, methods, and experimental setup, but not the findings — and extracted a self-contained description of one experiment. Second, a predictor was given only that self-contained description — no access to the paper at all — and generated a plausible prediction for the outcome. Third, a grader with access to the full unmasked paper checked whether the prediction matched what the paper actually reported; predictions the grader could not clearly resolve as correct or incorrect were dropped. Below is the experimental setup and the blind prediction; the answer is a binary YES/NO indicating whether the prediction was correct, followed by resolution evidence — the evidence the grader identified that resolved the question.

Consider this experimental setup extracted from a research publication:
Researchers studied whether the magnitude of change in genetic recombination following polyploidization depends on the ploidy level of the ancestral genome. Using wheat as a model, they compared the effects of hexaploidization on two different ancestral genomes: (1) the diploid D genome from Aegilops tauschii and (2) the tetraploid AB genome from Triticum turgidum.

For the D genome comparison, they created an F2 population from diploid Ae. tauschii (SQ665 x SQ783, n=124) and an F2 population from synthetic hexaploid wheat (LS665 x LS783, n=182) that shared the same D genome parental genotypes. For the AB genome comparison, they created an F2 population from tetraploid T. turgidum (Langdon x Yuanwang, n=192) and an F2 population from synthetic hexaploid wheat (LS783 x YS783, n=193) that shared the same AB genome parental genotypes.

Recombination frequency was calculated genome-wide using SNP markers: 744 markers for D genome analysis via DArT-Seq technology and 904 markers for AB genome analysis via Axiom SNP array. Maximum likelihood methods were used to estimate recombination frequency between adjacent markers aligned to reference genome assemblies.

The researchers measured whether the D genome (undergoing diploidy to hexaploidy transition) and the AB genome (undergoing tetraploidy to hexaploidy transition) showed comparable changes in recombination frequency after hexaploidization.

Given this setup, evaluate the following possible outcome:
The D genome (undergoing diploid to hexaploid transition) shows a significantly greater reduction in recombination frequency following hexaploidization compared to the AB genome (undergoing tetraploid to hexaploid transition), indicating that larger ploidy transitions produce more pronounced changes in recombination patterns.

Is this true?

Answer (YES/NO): NO